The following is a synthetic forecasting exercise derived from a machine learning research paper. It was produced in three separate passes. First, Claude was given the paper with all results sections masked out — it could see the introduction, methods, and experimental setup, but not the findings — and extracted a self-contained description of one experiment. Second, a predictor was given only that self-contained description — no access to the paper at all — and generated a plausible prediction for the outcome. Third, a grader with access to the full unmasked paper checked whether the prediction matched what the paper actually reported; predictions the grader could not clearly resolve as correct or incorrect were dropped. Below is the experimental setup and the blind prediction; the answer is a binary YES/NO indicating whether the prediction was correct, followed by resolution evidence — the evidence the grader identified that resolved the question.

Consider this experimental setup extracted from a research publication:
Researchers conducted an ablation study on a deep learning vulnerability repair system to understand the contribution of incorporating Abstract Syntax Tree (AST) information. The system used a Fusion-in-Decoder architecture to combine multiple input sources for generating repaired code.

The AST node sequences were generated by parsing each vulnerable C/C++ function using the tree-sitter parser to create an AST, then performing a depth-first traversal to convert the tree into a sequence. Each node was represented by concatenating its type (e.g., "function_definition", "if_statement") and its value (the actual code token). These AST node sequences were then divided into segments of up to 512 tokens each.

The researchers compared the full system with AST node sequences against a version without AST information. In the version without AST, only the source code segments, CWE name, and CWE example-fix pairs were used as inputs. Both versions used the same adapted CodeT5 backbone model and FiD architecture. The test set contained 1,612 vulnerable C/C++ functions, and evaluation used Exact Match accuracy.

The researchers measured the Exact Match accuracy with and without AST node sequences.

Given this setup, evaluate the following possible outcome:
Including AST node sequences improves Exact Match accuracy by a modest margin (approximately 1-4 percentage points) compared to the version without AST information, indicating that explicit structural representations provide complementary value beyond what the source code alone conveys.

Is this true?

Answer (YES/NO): YES